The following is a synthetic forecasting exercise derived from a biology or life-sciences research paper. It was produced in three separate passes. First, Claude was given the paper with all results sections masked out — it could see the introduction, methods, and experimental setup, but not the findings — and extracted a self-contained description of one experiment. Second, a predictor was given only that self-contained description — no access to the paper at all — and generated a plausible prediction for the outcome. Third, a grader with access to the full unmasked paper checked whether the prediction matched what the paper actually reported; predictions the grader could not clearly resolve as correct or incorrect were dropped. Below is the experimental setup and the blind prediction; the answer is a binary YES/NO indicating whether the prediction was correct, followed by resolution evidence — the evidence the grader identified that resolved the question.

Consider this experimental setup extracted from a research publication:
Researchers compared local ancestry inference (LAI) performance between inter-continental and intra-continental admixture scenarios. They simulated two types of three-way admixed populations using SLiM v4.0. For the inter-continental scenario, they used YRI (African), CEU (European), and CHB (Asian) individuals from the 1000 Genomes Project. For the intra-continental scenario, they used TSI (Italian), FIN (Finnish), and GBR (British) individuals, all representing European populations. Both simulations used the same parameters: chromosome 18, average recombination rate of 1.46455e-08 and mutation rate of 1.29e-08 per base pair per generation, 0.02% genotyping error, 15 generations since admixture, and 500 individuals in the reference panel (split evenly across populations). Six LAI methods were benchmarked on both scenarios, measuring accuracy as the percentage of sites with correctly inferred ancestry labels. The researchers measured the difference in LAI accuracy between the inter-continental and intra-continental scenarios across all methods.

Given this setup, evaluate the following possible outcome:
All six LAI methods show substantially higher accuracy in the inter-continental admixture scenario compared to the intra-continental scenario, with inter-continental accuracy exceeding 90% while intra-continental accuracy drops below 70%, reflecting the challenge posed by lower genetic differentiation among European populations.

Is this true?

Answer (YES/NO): NO